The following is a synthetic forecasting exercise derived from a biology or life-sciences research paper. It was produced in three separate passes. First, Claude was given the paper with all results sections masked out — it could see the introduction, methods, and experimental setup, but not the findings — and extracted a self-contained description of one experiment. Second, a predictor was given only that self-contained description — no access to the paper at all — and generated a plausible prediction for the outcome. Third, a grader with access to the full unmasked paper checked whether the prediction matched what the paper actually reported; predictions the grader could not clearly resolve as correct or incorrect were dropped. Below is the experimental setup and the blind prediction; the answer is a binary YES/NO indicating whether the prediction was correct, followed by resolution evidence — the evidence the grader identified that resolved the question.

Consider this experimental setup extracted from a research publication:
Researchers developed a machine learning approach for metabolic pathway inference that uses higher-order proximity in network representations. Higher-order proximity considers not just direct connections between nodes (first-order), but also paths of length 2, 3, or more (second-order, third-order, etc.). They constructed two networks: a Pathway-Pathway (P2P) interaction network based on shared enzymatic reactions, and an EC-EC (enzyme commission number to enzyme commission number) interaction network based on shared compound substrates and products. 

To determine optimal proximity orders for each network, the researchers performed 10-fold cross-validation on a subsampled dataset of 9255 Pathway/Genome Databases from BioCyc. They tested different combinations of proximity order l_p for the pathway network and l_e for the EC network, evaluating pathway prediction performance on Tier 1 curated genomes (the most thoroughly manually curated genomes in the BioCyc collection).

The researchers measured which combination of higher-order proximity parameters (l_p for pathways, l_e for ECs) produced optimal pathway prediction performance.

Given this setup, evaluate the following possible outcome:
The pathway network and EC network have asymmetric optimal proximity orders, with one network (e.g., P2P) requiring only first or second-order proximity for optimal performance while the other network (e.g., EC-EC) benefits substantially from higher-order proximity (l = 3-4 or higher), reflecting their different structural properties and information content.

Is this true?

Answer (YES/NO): NO